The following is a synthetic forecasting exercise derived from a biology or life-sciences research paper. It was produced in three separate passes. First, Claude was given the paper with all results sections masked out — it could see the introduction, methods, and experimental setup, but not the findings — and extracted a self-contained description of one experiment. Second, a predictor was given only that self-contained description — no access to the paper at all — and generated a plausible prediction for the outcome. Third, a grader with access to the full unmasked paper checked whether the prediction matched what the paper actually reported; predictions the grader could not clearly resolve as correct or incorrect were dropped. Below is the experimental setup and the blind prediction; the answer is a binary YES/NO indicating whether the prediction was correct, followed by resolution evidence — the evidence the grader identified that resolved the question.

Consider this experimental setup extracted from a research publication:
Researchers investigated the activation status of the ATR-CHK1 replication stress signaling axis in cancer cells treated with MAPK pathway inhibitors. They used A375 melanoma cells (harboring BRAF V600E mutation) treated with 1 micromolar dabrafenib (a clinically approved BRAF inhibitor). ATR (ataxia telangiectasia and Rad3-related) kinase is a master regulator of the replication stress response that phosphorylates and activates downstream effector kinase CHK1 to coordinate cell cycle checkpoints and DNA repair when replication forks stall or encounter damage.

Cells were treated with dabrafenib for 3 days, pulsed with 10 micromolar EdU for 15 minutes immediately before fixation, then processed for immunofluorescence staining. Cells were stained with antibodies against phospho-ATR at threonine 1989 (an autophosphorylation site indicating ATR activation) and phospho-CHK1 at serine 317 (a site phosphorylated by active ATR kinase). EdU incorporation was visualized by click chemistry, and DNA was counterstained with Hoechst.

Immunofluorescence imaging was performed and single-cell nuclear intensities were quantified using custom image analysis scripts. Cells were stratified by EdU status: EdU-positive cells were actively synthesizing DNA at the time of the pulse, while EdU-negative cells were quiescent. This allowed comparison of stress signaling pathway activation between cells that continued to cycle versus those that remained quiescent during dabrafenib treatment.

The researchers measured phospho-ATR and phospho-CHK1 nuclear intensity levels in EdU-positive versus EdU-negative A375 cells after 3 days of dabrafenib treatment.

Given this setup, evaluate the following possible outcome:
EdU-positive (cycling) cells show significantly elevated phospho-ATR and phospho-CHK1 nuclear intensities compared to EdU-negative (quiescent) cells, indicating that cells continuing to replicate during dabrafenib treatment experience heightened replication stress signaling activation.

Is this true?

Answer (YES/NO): YES